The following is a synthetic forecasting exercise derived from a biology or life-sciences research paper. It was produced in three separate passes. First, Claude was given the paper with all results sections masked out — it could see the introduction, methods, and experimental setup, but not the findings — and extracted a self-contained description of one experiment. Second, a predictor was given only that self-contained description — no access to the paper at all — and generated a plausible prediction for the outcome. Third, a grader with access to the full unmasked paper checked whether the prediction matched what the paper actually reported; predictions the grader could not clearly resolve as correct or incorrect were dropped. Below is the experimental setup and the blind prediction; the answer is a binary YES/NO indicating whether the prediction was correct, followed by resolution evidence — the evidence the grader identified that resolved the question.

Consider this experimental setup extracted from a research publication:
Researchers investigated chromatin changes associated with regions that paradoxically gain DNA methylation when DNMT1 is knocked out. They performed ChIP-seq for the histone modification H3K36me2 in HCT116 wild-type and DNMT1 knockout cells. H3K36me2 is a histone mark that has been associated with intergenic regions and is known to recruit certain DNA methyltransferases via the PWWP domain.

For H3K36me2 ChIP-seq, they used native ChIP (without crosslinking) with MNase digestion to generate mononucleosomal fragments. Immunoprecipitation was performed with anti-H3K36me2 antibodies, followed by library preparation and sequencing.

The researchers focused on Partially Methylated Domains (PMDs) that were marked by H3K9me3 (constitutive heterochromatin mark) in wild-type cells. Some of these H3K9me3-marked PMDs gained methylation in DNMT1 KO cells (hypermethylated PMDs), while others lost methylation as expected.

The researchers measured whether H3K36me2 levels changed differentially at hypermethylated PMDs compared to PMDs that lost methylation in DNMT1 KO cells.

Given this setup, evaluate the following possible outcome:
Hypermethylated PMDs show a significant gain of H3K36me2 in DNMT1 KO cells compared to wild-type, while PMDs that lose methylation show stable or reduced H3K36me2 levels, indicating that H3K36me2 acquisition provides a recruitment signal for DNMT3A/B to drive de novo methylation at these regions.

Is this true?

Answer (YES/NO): YES